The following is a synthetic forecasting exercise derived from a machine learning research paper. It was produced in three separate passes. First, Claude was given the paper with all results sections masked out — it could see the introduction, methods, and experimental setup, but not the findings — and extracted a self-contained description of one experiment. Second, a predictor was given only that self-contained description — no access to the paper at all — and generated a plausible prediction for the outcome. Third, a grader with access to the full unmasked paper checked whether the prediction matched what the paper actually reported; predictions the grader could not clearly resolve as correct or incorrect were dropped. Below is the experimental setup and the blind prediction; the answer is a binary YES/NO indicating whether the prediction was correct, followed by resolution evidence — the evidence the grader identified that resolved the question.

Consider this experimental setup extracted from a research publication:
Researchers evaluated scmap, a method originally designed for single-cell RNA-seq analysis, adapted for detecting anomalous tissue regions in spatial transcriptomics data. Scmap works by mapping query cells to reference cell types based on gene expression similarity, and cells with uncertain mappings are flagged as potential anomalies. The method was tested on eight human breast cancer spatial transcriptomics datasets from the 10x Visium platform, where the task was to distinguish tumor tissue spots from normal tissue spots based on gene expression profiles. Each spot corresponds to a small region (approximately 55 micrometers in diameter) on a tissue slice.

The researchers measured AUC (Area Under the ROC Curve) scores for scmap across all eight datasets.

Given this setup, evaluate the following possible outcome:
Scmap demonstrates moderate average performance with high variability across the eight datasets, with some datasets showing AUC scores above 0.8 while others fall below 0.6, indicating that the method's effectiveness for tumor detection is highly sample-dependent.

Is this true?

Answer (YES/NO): NO